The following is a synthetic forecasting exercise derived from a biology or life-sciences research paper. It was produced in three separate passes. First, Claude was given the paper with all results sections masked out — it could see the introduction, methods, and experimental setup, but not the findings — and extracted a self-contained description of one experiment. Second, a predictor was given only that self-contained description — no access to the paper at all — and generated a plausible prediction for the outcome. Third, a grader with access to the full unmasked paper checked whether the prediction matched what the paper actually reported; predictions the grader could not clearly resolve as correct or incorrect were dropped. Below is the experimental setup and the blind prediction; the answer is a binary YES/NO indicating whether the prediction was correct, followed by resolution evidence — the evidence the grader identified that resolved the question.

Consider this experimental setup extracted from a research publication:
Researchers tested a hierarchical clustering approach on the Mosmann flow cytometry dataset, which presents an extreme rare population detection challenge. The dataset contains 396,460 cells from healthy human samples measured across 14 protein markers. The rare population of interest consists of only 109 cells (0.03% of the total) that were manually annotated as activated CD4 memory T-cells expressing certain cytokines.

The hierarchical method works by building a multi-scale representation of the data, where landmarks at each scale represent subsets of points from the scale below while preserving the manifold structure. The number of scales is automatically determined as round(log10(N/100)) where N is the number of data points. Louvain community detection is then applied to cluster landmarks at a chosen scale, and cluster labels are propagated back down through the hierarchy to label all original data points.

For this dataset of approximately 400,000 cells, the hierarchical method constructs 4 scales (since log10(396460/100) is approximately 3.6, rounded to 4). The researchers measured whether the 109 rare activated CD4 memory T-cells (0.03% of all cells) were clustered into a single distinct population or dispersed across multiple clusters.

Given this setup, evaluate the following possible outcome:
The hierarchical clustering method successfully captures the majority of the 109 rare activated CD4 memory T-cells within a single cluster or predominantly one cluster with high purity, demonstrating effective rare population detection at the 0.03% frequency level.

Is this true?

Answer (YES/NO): YES